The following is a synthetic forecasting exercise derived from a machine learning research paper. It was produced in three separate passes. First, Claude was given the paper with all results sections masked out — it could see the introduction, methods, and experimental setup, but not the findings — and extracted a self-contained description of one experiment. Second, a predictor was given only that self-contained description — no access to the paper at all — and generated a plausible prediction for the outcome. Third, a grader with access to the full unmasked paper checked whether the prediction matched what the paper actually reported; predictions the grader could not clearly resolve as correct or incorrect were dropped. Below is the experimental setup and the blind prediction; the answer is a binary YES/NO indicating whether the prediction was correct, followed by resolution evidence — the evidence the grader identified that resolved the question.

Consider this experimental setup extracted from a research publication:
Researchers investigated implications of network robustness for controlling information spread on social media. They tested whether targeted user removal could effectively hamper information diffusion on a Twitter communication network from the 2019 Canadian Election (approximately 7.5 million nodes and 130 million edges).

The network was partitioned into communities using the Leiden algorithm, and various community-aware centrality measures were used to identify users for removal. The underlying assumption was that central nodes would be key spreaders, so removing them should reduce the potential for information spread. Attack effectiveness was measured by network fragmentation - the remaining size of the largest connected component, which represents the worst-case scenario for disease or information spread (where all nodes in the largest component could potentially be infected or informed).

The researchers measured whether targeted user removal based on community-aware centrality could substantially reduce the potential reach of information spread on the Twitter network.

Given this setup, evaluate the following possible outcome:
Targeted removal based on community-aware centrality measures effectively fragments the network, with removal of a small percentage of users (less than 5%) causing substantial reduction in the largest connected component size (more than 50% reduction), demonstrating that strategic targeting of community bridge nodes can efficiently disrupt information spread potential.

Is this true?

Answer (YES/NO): NO